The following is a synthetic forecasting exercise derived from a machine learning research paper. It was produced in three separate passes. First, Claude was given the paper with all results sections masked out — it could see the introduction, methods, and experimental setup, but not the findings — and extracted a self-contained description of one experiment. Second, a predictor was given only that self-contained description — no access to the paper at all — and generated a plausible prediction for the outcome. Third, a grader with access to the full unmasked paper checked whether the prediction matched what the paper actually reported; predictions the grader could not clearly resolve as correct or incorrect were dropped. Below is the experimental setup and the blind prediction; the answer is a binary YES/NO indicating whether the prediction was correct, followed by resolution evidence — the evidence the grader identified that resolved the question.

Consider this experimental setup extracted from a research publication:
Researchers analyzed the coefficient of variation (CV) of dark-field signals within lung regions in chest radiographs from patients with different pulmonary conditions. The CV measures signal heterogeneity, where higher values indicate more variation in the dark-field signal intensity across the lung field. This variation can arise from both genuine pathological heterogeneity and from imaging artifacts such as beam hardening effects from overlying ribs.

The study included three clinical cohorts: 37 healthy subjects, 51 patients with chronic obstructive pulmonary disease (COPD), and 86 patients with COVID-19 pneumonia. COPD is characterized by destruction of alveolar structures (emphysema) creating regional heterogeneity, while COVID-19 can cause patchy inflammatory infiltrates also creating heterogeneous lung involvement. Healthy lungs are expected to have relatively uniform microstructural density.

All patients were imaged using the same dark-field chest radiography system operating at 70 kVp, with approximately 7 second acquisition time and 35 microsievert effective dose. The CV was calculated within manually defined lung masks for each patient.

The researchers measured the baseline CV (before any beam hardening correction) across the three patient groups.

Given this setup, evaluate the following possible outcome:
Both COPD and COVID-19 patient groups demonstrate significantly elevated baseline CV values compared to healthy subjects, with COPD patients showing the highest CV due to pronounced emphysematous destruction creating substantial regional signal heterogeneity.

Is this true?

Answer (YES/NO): NO